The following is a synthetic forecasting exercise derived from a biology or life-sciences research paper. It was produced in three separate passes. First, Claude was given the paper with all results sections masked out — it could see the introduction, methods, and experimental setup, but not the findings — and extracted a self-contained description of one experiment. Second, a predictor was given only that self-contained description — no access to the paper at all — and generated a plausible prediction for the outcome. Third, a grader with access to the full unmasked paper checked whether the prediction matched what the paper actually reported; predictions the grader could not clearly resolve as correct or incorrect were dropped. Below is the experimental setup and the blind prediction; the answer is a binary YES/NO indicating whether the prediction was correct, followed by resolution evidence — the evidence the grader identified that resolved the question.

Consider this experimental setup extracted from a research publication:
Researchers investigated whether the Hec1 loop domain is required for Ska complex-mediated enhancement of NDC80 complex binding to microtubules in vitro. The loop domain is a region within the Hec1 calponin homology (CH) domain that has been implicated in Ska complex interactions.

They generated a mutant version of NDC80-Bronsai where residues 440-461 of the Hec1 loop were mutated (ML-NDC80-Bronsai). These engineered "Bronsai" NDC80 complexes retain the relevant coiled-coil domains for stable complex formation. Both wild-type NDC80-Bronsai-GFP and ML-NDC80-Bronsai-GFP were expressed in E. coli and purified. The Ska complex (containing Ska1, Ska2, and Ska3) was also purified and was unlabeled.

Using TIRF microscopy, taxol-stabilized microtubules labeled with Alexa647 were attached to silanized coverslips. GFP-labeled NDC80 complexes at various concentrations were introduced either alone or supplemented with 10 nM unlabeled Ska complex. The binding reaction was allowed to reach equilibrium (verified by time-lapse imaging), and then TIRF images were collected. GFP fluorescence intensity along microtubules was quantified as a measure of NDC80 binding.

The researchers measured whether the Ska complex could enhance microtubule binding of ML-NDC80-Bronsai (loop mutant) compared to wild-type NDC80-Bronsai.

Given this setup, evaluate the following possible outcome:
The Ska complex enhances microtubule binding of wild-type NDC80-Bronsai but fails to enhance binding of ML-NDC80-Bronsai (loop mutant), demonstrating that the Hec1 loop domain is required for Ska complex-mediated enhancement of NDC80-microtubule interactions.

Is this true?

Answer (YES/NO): YES